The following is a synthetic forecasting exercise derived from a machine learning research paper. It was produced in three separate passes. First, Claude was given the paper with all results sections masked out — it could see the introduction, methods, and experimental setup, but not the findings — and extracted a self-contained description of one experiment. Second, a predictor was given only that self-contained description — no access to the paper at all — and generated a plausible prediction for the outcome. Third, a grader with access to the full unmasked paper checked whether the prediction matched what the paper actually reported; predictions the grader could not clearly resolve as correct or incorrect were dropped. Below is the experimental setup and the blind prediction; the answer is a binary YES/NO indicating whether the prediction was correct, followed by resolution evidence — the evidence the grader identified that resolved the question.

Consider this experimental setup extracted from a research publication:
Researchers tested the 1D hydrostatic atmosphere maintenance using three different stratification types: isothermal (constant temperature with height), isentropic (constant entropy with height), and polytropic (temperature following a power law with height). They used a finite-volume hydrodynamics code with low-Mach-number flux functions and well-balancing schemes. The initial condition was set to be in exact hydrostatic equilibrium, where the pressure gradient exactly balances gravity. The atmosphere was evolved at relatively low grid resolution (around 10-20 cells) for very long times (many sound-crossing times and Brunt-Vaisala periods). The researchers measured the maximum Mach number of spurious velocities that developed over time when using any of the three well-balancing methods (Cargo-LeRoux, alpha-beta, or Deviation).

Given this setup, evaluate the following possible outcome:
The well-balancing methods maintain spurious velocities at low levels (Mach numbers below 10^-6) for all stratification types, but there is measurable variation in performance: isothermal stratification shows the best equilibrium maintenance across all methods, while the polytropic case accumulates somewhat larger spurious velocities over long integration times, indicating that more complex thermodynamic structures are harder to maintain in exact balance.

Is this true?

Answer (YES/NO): NO